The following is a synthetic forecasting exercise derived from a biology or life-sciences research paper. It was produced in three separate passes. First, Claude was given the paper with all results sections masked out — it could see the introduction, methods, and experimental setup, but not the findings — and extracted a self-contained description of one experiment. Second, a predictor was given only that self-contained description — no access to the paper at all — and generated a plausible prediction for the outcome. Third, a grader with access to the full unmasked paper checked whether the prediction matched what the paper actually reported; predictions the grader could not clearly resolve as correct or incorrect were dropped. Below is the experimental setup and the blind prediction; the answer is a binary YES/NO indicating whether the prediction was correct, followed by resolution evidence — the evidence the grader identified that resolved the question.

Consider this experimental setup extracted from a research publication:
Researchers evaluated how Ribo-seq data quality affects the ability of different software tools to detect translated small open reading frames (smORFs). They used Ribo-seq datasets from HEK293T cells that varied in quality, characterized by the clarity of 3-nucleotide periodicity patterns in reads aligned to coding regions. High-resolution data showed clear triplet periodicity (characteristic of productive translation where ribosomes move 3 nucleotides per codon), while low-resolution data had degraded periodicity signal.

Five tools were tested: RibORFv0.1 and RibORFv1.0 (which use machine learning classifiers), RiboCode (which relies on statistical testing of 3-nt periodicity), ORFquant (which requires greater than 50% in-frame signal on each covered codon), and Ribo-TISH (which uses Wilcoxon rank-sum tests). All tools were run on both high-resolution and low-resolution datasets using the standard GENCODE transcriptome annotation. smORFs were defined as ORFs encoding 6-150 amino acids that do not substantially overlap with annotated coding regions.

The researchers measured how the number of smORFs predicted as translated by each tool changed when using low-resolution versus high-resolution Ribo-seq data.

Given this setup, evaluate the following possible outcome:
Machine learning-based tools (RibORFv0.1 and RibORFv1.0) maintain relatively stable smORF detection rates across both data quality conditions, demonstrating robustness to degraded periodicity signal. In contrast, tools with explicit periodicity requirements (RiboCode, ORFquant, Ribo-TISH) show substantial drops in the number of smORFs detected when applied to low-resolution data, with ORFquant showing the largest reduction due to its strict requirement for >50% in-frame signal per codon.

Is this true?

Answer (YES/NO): NO